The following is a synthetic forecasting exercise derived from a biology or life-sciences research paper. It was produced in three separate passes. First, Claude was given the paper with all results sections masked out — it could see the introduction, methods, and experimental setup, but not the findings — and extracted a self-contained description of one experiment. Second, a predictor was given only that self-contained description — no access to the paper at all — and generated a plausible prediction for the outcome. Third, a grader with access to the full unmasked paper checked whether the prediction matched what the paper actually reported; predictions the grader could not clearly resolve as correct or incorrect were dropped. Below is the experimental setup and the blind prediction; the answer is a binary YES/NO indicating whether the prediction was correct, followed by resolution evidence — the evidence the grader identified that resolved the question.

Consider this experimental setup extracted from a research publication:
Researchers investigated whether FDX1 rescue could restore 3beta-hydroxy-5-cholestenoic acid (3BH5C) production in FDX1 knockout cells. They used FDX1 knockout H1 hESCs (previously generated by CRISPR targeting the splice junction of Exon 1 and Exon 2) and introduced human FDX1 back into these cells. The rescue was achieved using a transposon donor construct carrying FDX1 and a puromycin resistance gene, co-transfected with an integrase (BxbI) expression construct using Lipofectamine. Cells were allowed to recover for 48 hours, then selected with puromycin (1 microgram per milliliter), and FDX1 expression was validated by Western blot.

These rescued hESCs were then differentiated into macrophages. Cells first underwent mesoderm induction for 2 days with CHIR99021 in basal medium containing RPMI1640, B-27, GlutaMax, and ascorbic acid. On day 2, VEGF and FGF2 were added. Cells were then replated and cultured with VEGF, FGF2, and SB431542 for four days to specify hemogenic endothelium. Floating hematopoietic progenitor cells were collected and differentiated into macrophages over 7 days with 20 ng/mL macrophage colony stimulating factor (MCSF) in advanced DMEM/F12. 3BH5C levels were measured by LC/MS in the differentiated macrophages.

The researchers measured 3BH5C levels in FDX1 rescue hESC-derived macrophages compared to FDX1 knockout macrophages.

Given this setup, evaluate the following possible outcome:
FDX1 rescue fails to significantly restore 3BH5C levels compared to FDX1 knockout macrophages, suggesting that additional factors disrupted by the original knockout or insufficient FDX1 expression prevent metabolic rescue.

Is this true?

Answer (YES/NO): NO